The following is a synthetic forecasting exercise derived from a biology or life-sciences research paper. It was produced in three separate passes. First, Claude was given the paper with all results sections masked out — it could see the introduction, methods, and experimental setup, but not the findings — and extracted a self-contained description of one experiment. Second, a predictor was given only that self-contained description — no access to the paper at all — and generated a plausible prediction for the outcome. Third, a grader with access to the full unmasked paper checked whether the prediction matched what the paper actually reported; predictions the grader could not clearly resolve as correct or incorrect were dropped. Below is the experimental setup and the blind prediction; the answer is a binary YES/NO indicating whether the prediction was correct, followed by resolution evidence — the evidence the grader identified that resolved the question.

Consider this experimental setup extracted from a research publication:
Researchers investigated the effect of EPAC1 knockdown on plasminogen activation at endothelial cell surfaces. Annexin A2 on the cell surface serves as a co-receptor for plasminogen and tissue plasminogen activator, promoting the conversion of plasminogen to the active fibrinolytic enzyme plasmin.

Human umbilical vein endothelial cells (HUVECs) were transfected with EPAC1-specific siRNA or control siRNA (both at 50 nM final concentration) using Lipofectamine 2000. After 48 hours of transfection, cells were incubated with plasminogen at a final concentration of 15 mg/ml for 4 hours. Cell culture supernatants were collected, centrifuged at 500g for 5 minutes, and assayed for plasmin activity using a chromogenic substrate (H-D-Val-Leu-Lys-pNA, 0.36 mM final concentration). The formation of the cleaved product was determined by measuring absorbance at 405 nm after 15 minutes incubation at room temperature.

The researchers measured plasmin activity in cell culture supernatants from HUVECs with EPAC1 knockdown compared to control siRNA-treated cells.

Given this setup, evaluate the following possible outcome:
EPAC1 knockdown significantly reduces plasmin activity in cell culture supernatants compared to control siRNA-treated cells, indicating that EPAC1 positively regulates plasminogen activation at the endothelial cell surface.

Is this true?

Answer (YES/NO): NO